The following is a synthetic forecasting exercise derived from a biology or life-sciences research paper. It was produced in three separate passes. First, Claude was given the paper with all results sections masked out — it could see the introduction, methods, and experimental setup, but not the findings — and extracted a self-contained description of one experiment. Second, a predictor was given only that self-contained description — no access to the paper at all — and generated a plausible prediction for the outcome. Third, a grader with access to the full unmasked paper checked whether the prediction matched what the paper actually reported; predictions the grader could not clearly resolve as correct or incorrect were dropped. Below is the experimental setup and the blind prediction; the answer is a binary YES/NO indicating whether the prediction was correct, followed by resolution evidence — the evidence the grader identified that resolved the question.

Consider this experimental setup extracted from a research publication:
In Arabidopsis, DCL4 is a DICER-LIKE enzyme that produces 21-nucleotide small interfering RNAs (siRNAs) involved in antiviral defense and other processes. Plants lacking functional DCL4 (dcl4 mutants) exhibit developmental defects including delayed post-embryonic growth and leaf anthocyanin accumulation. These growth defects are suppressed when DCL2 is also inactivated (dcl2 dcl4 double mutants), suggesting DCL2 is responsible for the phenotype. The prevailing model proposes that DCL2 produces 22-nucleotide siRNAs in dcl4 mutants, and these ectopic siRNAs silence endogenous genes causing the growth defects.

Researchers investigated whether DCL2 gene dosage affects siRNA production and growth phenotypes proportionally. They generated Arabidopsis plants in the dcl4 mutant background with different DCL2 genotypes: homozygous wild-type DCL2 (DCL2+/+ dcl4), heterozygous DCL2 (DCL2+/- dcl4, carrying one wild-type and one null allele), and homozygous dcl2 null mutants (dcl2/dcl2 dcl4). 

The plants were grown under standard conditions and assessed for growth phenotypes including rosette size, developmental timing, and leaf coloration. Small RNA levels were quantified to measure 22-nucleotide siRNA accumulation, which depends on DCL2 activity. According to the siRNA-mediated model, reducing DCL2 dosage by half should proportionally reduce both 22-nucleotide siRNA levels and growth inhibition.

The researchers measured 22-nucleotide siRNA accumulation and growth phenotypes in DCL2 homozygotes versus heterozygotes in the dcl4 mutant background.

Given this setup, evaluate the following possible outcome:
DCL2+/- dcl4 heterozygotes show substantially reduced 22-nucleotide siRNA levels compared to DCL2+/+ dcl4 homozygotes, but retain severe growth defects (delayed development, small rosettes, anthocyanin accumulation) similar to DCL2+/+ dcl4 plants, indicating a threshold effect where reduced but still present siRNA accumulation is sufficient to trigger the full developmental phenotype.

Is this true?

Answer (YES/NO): NO